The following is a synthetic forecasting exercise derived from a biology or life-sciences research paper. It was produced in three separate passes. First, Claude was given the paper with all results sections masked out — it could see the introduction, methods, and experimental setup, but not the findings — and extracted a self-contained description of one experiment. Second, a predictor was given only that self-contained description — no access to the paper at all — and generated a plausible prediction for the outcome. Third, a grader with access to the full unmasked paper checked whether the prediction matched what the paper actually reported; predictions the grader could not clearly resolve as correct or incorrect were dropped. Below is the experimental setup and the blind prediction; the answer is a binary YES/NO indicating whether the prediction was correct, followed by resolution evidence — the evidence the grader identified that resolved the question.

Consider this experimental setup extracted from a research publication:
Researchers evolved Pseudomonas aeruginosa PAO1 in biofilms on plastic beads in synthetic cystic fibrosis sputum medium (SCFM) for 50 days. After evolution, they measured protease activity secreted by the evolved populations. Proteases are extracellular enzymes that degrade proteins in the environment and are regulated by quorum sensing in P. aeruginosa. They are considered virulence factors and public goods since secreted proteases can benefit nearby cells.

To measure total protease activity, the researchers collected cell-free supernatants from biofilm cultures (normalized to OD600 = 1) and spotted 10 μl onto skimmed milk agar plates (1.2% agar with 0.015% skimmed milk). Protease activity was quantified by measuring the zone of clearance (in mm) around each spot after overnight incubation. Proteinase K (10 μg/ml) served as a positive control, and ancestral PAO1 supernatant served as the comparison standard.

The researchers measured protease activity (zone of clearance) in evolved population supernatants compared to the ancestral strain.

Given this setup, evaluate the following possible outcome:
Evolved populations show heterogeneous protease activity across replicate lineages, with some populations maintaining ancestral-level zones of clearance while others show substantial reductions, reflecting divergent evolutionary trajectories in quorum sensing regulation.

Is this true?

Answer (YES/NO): NO